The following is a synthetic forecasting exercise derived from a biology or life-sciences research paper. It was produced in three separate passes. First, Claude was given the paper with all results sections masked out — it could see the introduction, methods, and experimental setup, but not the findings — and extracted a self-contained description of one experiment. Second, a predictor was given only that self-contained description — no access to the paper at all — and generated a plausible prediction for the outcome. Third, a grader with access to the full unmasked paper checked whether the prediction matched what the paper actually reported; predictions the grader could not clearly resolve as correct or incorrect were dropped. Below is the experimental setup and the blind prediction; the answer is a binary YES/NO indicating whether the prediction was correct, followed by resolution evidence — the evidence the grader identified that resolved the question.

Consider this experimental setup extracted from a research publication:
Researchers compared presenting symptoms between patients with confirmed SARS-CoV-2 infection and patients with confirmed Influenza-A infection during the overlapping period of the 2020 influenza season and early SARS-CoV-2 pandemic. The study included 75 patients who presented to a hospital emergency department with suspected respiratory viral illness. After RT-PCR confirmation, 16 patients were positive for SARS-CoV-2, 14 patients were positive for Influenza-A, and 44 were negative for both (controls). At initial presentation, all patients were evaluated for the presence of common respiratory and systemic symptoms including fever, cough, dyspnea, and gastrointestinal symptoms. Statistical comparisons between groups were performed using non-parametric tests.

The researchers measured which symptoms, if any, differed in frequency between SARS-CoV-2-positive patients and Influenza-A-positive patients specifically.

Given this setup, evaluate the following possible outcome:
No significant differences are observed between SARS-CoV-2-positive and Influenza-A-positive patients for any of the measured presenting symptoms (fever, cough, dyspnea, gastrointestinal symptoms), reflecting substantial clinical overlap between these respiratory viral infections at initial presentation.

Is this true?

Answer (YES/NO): NO